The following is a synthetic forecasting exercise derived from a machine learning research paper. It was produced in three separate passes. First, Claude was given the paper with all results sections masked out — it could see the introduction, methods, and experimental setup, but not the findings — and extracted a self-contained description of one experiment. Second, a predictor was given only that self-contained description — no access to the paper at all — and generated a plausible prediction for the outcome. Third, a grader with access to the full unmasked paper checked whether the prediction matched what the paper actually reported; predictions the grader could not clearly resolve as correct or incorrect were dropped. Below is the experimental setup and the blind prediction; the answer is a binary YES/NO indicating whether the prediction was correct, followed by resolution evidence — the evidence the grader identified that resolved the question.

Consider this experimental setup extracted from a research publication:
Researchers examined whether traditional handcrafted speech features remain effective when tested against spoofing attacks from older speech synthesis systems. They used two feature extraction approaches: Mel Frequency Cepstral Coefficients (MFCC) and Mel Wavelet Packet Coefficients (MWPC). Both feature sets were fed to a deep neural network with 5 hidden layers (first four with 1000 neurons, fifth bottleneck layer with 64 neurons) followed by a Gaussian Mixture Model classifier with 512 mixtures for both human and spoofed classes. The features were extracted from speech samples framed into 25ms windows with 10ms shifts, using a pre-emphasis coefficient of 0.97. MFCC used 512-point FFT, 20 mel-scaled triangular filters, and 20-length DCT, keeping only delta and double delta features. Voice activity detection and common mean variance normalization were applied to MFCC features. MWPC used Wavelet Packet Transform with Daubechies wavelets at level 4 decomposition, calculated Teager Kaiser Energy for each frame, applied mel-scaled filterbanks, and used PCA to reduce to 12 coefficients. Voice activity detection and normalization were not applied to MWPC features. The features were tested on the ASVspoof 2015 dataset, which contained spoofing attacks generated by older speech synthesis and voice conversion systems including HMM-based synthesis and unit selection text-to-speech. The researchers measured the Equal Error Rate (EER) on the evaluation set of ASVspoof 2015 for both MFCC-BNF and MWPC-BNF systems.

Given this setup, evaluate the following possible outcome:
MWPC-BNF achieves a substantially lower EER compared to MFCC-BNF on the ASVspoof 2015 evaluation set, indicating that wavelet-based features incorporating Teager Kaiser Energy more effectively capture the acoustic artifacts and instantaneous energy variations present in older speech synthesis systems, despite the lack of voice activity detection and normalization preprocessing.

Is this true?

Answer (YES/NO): YES